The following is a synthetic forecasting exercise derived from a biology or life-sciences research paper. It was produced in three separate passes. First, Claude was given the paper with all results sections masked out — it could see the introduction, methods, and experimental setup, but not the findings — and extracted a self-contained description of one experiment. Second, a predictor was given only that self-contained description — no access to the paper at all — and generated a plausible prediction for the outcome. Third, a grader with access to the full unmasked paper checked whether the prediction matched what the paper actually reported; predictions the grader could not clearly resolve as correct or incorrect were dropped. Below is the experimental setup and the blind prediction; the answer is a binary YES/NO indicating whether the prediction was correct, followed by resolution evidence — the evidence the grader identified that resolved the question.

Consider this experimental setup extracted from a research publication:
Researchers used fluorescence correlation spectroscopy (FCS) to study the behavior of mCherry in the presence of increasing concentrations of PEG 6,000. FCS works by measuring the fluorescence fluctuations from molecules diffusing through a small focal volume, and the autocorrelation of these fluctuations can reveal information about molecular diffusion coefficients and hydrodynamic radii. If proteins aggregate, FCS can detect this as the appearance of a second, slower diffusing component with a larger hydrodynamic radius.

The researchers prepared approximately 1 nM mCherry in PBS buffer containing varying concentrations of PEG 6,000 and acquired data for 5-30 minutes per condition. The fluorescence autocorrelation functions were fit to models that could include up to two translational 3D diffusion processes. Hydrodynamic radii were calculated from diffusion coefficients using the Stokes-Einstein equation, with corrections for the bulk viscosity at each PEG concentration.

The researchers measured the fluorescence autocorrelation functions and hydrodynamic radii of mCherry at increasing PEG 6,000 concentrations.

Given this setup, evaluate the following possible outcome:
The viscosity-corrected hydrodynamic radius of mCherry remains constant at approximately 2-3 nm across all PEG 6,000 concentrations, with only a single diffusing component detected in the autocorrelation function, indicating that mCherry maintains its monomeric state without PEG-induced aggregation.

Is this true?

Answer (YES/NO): NO